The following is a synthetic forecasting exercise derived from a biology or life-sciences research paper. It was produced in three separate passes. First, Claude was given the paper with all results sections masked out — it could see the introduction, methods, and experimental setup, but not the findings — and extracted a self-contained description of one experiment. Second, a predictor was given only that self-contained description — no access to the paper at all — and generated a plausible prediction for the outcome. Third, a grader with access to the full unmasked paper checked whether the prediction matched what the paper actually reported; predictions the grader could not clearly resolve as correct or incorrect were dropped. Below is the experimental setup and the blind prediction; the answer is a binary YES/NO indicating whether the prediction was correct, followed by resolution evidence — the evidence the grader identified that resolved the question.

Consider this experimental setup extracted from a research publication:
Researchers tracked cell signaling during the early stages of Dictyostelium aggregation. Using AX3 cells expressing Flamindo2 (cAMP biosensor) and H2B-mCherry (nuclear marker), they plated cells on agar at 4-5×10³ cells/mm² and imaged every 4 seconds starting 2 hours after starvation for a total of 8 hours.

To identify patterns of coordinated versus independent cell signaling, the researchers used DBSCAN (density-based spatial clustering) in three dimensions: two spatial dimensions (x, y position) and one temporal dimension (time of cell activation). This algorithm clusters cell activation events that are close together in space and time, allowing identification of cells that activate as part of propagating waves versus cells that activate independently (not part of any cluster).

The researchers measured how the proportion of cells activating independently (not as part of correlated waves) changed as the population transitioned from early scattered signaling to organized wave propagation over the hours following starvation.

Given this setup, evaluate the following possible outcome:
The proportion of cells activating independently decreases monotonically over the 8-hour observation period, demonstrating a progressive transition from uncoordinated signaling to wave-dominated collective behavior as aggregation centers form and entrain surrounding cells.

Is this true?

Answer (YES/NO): NO